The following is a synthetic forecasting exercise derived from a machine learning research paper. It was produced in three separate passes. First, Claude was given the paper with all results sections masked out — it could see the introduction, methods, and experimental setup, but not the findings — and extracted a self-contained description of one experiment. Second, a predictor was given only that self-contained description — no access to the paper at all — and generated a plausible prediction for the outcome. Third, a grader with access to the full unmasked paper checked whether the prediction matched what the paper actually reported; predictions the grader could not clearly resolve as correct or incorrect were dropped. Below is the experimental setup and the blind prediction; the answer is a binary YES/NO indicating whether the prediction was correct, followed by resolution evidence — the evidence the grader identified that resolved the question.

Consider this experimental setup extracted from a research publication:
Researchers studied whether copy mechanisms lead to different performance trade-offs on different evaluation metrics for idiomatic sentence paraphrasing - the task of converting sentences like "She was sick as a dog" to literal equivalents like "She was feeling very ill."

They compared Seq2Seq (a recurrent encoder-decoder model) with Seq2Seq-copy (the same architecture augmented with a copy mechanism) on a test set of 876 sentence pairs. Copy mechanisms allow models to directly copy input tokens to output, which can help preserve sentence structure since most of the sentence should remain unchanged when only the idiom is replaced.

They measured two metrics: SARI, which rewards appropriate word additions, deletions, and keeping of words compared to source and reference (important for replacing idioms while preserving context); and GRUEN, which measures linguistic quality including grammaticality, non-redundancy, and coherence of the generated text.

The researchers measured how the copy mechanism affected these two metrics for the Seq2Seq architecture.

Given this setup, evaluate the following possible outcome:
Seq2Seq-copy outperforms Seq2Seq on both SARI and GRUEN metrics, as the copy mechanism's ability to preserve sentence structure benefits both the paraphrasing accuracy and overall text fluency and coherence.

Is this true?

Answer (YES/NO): NO